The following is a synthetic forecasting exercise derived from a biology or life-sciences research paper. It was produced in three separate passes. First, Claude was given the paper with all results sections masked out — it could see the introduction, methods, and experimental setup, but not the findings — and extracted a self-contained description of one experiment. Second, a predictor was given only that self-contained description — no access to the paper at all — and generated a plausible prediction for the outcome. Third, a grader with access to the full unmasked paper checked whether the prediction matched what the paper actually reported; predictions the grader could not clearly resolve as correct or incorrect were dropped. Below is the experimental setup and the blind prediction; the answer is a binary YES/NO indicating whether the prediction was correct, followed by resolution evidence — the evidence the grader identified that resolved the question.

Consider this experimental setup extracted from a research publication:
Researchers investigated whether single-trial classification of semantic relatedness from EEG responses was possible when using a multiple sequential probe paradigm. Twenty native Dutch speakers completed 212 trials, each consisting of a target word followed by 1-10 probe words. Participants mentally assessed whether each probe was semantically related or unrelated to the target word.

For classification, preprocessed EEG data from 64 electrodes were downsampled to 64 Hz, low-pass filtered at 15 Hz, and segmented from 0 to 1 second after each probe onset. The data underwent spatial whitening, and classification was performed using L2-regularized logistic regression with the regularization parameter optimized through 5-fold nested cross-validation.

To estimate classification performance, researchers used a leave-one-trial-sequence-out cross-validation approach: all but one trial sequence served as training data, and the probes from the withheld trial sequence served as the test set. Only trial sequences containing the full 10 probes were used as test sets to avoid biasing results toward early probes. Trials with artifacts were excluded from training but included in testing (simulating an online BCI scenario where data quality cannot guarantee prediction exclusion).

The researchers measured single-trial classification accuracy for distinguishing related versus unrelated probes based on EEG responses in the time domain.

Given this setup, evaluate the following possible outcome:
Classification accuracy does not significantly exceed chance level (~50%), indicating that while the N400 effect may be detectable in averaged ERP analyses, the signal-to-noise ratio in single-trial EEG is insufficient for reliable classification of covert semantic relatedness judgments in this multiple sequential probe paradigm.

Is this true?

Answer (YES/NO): NO